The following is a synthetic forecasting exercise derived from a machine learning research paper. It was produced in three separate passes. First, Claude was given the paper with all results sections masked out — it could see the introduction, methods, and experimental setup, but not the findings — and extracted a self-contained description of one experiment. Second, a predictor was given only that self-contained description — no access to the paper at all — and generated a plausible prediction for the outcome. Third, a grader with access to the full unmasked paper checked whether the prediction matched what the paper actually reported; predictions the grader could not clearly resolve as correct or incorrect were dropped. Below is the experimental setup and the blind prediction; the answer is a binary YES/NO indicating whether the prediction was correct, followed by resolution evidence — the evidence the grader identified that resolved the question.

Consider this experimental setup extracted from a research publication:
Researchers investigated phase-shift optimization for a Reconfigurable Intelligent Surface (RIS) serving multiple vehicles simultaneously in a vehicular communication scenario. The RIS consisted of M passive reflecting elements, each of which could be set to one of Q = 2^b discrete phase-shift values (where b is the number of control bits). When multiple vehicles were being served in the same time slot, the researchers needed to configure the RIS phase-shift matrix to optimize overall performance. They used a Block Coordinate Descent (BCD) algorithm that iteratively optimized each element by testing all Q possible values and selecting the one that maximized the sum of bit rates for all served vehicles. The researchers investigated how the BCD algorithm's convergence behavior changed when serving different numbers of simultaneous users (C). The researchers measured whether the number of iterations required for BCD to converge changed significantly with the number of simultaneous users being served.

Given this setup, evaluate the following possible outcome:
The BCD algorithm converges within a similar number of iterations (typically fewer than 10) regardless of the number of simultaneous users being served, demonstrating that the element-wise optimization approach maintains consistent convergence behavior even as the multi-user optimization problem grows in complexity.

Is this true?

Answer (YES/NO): YES